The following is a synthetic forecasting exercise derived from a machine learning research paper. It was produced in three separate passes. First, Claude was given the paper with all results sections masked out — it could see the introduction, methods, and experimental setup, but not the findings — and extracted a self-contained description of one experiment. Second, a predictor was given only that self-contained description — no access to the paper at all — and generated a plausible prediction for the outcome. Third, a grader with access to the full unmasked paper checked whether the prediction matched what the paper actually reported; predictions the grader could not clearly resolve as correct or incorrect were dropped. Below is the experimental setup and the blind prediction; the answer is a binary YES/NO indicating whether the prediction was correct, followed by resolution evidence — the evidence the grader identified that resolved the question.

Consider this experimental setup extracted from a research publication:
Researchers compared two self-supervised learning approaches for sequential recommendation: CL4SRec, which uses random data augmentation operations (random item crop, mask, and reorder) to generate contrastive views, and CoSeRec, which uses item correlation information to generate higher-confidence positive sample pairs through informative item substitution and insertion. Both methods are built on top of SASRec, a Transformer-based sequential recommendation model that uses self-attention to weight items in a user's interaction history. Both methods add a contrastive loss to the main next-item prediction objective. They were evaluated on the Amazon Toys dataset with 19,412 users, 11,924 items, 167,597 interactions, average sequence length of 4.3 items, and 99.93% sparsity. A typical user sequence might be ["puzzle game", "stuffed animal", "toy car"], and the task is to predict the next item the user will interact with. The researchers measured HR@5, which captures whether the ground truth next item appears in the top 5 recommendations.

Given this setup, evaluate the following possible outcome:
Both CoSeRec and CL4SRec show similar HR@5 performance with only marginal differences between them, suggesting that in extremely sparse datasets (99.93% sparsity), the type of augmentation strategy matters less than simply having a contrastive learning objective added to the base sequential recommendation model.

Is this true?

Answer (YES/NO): NO